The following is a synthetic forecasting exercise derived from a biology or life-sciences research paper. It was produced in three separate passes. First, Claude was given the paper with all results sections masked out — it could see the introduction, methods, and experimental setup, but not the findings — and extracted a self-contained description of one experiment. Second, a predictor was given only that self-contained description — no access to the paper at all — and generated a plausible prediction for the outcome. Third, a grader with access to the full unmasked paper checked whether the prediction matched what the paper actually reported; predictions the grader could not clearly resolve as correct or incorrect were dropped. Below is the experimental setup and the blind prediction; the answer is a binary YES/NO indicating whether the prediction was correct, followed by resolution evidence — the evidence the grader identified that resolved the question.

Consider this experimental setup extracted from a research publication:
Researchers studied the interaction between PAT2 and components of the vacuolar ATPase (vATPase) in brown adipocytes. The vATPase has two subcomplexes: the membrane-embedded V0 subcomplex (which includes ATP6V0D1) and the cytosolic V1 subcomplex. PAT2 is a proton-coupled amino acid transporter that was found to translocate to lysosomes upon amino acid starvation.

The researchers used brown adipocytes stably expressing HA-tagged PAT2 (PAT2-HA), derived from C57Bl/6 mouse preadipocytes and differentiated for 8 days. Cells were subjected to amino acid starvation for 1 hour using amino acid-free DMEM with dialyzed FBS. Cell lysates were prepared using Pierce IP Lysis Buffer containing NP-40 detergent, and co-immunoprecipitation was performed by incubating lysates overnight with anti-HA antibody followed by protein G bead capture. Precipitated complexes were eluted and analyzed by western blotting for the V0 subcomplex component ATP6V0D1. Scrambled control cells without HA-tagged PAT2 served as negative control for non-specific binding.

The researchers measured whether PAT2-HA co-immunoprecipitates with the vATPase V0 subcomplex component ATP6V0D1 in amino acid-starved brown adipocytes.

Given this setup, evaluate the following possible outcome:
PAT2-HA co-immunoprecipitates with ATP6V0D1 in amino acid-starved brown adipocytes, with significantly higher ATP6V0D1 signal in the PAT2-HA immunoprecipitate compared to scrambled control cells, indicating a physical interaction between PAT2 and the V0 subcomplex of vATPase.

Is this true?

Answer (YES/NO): NO